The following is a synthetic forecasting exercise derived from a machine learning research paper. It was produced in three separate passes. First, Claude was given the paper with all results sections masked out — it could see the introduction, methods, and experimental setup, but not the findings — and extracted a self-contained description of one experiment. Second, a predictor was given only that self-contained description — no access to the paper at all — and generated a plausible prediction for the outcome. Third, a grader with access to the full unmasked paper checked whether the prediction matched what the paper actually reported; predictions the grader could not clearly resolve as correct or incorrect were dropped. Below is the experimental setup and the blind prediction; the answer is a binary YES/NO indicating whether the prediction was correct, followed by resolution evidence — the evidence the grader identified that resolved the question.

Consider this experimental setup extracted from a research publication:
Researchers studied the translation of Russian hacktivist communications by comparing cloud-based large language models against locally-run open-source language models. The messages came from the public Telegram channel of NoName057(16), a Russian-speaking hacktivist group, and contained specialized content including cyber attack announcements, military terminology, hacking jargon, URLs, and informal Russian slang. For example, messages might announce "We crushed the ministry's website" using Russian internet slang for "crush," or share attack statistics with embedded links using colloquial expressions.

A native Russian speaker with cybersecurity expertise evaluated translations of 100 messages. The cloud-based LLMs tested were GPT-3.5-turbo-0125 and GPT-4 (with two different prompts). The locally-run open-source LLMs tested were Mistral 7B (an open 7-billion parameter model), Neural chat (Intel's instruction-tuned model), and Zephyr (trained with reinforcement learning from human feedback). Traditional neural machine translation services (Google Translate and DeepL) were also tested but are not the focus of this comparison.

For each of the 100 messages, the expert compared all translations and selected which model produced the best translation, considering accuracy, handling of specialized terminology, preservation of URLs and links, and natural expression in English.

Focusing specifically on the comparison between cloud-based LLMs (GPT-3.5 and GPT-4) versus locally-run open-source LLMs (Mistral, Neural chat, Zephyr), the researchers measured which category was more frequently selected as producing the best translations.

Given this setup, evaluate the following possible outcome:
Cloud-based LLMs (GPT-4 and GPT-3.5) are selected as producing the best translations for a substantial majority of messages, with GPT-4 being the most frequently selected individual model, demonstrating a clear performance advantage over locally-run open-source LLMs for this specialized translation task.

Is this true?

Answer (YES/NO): NO